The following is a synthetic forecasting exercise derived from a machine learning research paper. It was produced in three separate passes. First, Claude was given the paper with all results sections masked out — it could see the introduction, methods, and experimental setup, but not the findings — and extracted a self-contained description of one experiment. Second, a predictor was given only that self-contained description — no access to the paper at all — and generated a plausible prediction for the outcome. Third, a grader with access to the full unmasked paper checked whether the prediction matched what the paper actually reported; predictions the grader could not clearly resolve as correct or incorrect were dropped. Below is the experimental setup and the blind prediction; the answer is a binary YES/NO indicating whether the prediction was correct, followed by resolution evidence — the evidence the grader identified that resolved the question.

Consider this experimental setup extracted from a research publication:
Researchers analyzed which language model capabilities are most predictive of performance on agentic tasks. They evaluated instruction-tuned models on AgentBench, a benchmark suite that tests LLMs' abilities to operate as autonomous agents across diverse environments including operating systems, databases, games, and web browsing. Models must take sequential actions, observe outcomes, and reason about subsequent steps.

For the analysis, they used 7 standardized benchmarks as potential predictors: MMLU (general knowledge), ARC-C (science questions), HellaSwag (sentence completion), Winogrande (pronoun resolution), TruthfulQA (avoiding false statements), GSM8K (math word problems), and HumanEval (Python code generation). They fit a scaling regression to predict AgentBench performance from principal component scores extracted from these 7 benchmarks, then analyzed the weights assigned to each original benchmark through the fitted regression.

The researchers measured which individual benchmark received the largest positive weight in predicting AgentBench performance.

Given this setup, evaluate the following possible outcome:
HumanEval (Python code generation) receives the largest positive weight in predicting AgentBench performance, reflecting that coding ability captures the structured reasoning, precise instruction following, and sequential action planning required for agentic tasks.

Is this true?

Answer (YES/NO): YES